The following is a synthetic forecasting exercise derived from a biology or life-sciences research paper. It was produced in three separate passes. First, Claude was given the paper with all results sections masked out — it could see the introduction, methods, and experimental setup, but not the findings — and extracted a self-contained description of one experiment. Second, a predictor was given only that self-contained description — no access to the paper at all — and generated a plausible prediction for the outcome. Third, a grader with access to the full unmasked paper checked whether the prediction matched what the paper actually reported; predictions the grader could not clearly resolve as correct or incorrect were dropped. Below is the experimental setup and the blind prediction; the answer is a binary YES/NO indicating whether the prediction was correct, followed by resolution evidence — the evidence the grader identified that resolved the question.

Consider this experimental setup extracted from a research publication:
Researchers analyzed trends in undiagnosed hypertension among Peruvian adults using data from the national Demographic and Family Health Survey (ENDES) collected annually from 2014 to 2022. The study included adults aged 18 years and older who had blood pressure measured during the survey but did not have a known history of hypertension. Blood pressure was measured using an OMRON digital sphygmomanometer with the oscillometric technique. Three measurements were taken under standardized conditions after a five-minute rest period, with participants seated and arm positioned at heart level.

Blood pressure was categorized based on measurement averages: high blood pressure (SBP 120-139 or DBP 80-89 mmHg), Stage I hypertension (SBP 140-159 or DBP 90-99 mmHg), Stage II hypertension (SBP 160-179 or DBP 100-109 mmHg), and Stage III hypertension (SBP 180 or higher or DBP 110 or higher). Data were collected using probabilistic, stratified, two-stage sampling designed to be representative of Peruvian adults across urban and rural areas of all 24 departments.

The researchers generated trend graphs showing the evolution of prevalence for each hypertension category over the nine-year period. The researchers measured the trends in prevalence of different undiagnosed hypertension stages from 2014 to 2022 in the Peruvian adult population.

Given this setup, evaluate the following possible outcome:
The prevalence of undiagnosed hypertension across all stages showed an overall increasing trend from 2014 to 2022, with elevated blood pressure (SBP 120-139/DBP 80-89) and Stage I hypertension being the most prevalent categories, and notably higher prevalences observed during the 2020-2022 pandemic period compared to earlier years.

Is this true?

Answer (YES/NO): NO